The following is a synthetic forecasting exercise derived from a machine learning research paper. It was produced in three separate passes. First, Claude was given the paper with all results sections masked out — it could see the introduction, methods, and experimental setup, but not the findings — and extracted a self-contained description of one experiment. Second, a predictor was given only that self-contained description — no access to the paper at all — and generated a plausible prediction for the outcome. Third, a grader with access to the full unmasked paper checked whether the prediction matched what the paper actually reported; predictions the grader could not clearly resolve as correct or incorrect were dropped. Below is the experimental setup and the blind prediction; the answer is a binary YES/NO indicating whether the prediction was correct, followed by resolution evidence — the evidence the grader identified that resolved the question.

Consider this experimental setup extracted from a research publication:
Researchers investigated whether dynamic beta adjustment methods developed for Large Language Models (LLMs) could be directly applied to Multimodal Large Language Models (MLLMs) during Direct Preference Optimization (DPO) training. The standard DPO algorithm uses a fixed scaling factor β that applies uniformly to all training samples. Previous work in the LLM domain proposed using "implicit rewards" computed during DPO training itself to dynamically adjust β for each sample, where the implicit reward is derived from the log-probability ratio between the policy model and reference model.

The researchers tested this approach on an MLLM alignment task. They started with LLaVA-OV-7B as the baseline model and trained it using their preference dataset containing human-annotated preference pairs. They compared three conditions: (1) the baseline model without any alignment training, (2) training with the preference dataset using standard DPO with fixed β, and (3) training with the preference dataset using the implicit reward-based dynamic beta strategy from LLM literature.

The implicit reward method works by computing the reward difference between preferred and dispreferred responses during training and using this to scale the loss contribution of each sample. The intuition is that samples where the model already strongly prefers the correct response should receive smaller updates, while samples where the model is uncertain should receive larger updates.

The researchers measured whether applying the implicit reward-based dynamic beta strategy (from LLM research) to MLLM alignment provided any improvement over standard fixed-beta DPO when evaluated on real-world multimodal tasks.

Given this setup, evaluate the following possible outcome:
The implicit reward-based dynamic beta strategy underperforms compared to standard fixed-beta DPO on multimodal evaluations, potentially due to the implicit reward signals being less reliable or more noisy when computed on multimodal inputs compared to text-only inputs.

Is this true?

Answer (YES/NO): NO